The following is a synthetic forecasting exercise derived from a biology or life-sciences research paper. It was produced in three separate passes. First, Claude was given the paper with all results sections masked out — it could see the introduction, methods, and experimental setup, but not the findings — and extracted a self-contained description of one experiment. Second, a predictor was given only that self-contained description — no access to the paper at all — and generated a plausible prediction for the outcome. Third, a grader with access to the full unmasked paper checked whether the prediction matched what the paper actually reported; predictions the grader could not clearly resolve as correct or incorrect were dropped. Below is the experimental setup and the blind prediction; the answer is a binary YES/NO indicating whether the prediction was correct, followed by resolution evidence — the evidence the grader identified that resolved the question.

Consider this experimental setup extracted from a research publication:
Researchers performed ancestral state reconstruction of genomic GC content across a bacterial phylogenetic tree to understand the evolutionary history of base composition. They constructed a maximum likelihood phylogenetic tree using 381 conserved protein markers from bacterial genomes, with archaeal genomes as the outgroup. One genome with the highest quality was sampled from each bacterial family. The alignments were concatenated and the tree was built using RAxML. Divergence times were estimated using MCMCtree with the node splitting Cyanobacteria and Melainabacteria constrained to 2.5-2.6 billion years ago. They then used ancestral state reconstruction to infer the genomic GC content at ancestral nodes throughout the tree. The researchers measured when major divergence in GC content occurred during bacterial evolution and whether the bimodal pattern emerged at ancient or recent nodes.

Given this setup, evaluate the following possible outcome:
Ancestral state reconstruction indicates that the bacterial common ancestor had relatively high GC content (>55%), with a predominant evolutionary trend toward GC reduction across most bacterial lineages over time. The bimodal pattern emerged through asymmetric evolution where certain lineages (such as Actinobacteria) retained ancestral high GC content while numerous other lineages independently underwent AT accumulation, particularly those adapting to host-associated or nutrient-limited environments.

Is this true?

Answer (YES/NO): NO